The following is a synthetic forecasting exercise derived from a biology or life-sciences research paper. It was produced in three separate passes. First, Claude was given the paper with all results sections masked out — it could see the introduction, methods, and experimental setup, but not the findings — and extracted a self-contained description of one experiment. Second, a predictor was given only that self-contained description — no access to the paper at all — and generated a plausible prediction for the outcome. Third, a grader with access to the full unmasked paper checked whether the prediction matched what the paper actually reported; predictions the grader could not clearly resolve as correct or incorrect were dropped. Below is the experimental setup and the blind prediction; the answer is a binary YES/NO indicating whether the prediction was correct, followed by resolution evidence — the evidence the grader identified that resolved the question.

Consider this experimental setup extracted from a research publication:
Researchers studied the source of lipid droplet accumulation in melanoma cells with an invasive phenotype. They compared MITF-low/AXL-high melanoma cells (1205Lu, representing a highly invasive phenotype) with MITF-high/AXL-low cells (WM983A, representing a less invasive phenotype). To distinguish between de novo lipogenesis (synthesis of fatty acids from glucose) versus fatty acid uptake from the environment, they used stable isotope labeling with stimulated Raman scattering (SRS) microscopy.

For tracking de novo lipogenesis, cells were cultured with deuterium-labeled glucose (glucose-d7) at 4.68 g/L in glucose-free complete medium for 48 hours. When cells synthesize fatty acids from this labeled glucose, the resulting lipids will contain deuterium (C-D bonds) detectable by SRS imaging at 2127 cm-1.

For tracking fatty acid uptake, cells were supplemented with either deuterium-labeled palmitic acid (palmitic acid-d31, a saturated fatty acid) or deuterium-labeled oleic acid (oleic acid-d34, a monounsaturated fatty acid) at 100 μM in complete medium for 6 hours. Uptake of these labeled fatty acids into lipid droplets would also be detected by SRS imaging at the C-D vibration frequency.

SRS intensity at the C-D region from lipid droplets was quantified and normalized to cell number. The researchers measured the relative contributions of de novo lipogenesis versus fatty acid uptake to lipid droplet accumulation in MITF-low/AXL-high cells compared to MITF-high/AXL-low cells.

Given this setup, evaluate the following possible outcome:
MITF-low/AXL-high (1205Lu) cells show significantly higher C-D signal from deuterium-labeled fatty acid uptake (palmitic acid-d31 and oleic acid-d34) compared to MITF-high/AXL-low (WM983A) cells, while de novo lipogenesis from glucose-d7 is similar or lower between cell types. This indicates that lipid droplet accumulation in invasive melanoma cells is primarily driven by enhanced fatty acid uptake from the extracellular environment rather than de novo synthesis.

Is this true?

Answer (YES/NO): YES